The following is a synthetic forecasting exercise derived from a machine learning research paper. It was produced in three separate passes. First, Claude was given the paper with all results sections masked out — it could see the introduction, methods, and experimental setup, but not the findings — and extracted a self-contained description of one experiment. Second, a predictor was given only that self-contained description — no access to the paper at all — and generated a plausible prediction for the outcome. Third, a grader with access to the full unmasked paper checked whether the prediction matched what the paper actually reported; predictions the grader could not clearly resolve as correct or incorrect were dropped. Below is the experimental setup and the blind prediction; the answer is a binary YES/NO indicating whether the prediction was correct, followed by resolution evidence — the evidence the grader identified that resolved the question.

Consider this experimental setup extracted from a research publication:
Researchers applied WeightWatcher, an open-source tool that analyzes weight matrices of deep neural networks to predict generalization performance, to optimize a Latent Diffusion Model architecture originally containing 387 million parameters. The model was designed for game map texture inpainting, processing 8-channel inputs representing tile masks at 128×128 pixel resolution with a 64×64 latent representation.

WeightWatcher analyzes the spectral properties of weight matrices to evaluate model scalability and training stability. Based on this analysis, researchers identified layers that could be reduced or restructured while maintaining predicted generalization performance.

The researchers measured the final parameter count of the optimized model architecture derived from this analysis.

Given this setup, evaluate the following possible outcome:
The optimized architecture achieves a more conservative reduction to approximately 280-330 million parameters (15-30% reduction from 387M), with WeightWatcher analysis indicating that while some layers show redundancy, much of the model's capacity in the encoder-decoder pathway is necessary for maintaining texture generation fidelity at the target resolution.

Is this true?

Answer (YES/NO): NO